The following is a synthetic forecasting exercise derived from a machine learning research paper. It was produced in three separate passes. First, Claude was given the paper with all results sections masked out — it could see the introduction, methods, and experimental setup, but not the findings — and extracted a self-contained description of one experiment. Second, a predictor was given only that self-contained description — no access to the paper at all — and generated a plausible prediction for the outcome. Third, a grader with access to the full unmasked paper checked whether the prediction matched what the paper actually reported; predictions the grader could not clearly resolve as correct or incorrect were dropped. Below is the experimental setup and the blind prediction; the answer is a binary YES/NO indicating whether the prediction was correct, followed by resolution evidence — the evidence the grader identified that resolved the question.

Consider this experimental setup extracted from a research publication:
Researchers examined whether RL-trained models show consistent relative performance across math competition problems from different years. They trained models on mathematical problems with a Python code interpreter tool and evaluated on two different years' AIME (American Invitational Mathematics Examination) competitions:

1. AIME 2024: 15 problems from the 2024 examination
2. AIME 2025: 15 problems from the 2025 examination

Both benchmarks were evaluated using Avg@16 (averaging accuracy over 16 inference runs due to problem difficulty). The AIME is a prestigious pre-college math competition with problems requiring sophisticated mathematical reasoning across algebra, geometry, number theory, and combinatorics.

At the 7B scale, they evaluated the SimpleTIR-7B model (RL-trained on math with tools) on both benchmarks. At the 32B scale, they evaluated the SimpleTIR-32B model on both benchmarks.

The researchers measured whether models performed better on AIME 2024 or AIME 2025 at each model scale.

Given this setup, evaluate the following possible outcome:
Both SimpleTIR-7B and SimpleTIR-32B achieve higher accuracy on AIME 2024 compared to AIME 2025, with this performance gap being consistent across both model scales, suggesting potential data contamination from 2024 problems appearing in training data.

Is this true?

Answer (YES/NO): NO